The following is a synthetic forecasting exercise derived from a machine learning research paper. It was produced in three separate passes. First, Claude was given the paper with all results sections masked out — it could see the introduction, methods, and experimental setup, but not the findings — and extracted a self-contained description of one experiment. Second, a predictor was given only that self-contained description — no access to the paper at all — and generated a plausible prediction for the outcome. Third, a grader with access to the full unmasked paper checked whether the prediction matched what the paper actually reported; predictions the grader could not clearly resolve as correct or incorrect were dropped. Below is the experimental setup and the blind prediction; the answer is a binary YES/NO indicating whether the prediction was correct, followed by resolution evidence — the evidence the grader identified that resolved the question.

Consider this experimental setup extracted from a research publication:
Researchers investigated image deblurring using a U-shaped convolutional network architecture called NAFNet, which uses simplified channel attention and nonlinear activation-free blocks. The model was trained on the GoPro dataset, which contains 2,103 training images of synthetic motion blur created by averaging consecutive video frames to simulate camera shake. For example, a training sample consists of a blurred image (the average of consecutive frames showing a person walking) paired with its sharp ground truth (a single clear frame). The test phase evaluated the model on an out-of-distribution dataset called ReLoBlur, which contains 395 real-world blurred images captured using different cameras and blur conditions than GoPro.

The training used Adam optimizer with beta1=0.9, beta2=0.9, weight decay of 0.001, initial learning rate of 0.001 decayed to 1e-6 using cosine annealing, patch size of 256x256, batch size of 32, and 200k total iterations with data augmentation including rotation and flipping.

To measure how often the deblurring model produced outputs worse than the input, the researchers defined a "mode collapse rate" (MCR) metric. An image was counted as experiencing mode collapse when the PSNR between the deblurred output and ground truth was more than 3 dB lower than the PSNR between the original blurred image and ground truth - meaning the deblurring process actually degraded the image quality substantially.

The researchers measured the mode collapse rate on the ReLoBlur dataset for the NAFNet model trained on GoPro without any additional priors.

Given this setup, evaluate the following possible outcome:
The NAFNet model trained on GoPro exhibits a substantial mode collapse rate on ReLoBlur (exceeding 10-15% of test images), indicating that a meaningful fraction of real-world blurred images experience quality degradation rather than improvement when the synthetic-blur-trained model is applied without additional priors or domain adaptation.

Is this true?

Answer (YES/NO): YES